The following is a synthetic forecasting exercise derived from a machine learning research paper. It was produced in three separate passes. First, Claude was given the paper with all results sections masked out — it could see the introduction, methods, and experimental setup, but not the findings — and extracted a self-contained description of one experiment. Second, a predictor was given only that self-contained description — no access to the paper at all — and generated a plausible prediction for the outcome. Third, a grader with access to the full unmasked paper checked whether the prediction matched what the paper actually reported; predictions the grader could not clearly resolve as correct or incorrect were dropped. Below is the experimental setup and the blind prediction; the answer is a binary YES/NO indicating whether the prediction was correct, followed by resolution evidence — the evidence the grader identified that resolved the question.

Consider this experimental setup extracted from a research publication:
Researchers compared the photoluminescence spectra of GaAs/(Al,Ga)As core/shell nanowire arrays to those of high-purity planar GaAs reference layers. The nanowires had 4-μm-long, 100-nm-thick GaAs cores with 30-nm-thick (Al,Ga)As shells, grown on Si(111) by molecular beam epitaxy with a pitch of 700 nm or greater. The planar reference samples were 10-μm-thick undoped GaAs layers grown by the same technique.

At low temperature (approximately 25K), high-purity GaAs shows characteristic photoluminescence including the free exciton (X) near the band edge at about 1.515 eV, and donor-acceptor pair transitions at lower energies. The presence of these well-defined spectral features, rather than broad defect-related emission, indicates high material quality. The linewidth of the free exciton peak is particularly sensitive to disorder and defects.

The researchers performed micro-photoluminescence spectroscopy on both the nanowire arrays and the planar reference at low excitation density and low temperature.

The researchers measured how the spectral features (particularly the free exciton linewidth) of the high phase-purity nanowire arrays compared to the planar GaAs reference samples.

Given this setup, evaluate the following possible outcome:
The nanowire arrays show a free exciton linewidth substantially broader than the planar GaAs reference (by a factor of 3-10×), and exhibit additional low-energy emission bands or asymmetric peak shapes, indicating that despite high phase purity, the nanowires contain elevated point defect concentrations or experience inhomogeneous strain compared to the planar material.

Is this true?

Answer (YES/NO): NO